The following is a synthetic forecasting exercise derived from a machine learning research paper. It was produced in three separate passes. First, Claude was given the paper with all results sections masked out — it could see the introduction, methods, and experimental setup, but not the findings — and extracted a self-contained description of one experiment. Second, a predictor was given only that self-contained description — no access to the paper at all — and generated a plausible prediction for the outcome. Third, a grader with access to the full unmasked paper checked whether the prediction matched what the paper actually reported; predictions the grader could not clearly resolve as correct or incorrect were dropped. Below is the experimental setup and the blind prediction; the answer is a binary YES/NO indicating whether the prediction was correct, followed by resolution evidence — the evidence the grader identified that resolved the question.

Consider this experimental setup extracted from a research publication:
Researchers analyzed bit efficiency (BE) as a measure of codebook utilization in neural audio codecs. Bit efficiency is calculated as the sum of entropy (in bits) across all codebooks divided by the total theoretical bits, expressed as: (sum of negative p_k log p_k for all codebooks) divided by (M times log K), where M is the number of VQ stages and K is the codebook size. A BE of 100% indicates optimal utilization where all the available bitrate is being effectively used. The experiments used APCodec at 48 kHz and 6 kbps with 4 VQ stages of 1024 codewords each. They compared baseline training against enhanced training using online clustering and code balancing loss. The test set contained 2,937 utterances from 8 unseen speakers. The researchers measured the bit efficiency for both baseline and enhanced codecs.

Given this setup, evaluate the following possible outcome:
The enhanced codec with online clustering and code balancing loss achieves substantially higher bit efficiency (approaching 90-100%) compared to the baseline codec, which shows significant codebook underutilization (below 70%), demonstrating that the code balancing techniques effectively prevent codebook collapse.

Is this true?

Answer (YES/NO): NO